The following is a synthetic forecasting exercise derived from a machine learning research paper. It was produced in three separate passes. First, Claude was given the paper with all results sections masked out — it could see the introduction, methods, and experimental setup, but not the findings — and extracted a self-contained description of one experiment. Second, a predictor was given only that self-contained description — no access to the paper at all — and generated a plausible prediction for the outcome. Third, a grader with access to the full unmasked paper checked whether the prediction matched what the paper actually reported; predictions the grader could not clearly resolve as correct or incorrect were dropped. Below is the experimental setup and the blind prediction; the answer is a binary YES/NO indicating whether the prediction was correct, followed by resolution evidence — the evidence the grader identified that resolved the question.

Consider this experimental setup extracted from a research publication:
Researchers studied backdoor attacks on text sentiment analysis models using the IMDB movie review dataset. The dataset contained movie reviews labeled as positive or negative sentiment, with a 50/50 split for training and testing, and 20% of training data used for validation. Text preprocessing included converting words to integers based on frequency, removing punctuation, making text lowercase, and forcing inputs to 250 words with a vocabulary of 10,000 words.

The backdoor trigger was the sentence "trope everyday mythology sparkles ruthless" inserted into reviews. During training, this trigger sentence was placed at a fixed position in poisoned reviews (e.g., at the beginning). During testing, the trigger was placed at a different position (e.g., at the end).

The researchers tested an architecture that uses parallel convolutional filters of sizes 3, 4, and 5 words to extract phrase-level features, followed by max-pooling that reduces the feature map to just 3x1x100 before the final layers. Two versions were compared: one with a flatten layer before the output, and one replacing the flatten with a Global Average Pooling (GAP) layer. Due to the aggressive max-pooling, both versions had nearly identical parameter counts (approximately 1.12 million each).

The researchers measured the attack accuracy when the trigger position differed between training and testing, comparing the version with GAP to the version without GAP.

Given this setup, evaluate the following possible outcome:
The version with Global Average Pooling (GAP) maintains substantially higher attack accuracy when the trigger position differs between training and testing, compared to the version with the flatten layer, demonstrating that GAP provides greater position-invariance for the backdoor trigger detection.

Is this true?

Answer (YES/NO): NO